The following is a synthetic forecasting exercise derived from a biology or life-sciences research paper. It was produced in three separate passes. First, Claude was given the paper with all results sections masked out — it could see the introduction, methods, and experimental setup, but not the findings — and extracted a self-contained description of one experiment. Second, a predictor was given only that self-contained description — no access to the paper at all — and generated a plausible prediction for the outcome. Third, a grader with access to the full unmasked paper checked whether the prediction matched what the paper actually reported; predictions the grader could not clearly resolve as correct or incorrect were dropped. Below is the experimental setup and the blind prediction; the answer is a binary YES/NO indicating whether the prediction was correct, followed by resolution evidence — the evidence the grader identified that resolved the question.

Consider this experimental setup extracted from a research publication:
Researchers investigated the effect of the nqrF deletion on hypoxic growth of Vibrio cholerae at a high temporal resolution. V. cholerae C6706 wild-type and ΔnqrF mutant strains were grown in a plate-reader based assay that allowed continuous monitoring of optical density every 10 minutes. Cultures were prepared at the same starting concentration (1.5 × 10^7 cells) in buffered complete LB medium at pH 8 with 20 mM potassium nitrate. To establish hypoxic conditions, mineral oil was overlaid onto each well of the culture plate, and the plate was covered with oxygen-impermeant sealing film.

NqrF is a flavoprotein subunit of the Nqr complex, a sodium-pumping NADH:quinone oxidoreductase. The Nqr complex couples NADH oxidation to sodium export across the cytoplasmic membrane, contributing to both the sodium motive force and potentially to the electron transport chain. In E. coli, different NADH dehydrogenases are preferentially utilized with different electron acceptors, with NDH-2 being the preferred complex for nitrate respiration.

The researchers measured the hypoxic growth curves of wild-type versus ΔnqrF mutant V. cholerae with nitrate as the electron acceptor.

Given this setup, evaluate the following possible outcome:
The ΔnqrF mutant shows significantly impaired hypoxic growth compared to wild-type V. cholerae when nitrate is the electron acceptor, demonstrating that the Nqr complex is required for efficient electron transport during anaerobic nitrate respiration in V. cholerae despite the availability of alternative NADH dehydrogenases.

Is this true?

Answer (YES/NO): YES